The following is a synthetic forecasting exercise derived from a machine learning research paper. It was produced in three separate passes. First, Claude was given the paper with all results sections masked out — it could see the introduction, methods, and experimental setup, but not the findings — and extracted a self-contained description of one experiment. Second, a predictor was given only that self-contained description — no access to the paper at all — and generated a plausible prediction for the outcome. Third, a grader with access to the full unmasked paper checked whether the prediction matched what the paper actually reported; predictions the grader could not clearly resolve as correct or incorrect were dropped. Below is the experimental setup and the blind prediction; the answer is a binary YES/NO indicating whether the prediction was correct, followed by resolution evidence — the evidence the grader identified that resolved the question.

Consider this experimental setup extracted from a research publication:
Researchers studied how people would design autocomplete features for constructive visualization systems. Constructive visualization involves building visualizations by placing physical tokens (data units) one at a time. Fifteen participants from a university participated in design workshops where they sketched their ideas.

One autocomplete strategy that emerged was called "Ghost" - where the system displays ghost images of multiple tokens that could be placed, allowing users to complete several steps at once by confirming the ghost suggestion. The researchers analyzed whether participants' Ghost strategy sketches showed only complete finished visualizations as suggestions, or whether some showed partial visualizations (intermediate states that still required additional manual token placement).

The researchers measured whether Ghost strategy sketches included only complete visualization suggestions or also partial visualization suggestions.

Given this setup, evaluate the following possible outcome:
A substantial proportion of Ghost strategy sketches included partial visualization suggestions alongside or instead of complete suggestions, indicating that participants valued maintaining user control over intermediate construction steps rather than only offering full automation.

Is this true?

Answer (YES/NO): NO